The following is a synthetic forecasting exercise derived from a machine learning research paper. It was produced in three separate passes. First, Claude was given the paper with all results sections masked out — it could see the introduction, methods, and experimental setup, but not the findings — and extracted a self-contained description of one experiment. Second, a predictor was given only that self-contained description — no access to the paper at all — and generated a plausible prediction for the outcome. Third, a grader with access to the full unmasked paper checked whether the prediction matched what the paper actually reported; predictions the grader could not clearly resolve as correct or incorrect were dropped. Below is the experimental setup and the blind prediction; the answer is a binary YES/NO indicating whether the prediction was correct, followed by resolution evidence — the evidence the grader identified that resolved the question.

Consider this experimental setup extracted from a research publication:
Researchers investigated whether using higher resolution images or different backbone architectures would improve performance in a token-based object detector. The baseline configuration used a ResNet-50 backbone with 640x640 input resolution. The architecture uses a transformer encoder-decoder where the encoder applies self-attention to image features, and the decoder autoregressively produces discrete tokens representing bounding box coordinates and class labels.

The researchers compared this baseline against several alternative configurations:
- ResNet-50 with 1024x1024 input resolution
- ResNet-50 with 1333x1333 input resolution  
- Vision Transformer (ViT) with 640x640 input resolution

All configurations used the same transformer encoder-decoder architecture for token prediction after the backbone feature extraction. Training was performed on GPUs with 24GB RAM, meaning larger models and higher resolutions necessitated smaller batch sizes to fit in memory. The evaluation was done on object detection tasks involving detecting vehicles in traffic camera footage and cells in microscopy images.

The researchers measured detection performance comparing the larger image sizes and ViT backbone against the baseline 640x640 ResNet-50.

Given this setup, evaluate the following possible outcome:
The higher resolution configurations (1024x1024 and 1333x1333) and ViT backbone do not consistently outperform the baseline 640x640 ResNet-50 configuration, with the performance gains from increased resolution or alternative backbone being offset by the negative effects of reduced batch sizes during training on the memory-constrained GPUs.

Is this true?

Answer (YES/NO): YES